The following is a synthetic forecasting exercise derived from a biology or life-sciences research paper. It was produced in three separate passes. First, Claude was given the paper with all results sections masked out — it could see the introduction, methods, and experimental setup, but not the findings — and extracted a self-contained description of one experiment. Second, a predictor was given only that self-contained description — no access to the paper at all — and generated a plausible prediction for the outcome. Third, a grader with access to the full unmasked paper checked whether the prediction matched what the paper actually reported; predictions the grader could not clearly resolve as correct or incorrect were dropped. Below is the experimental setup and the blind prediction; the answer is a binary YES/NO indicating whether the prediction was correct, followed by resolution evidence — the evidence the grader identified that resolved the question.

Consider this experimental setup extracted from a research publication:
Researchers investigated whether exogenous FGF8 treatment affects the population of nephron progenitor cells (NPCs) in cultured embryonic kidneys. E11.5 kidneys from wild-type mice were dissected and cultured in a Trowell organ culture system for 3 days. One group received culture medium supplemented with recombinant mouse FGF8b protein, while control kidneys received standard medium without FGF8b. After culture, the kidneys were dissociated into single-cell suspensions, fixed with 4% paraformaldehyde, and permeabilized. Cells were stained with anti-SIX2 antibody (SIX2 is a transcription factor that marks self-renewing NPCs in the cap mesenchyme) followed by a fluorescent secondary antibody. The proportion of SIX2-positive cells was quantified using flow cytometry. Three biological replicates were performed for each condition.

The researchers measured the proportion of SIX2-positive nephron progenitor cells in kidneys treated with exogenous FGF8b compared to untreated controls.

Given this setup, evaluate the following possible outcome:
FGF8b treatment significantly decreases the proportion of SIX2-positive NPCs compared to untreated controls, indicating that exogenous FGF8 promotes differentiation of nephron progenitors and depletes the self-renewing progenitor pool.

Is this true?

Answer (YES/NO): NO